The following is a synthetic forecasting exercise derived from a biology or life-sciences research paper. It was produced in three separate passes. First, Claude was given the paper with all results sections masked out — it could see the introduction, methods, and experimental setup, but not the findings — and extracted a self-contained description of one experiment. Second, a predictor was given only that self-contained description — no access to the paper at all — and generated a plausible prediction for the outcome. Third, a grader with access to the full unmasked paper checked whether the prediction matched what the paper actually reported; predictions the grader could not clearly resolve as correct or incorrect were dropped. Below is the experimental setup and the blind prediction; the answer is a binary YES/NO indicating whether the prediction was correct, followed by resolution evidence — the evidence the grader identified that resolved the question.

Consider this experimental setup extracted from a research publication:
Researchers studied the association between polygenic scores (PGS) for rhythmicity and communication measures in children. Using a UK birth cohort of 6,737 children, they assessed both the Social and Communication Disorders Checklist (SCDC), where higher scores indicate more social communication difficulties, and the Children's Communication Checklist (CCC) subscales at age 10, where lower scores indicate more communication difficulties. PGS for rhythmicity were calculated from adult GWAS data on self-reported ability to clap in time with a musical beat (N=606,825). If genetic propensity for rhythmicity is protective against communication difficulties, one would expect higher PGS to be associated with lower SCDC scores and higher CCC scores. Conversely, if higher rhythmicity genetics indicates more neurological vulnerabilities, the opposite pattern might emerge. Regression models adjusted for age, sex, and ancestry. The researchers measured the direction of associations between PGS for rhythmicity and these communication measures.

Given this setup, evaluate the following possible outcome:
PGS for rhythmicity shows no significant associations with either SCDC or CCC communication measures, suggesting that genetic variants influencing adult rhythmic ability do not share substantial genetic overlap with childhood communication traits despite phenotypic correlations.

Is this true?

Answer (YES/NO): NO